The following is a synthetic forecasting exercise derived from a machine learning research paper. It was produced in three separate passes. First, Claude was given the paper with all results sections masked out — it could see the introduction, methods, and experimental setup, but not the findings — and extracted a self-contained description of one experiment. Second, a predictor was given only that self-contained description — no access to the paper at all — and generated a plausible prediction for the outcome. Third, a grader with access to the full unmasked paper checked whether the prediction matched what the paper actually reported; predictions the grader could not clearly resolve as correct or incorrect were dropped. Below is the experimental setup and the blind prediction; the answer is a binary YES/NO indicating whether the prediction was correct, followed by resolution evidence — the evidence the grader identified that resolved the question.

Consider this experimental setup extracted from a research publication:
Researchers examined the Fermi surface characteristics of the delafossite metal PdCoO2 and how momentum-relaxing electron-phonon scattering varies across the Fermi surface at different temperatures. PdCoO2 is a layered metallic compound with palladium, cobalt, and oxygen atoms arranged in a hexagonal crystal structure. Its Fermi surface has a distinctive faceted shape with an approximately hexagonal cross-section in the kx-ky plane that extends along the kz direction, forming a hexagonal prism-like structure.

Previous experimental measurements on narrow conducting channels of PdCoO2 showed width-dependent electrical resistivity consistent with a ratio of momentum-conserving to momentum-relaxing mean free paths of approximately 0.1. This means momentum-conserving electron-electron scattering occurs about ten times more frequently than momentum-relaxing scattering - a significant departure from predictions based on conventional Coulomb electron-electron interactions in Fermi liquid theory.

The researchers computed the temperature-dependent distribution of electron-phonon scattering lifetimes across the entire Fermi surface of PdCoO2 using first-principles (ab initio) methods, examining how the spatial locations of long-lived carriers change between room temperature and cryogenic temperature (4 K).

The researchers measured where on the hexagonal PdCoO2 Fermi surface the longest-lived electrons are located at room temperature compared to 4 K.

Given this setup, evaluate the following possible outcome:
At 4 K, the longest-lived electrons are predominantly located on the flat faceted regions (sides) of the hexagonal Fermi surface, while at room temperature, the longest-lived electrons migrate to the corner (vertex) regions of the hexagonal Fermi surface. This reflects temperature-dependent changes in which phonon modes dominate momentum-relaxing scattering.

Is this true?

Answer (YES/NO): NO